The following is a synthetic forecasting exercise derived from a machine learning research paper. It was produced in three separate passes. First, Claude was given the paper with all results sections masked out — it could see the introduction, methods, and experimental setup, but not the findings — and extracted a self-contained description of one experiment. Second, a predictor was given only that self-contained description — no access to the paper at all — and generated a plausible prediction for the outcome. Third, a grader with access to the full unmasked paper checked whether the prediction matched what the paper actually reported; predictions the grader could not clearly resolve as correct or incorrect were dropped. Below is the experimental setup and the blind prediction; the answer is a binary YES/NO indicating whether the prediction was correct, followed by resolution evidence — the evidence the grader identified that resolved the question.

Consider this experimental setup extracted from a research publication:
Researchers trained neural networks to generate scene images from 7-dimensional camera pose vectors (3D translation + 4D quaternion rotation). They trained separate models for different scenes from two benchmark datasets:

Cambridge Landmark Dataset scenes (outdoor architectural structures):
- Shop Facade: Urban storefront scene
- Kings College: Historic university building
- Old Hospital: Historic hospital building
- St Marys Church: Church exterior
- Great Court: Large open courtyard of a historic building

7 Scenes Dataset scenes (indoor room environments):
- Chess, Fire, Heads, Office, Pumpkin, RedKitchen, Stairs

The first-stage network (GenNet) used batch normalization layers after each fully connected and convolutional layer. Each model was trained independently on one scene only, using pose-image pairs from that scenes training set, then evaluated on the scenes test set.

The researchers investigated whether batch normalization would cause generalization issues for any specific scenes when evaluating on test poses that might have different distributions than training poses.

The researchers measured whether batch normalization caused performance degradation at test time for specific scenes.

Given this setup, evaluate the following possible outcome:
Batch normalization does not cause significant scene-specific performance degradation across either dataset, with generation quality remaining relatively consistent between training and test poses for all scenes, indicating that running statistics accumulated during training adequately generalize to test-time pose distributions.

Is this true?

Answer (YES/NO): NO